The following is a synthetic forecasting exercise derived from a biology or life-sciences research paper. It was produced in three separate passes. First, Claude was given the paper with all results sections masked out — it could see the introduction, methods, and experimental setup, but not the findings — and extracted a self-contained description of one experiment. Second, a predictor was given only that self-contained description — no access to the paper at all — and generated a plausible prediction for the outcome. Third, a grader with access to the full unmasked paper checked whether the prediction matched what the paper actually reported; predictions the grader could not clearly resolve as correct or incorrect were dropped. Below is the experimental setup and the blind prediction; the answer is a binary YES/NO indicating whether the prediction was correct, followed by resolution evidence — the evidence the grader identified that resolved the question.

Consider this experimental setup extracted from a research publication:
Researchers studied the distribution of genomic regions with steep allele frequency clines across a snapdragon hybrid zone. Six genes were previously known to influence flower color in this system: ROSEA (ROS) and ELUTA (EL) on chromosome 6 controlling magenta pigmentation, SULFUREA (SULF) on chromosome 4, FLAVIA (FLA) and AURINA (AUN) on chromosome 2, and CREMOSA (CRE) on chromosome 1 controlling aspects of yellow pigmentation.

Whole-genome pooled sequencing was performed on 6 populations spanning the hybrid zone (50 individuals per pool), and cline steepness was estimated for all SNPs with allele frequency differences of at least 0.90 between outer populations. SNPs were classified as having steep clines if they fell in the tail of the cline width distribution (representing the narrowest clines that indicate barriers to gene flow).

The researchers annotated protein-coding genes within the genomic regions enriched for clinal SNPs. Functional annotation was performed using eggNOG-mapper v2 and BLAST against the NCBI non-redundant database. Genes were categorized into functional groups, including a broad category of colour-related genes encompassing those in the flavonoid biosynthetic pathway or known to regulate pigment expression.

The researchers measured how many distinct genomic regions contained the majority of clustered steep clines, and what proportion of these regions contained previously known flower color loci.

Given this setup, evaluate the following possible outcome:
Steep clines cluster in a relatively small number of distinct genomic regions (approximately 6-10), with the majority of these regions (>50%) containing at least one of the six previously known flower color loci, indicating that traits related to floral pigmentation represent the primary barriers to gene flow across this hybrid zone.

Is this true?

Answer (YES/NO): YES